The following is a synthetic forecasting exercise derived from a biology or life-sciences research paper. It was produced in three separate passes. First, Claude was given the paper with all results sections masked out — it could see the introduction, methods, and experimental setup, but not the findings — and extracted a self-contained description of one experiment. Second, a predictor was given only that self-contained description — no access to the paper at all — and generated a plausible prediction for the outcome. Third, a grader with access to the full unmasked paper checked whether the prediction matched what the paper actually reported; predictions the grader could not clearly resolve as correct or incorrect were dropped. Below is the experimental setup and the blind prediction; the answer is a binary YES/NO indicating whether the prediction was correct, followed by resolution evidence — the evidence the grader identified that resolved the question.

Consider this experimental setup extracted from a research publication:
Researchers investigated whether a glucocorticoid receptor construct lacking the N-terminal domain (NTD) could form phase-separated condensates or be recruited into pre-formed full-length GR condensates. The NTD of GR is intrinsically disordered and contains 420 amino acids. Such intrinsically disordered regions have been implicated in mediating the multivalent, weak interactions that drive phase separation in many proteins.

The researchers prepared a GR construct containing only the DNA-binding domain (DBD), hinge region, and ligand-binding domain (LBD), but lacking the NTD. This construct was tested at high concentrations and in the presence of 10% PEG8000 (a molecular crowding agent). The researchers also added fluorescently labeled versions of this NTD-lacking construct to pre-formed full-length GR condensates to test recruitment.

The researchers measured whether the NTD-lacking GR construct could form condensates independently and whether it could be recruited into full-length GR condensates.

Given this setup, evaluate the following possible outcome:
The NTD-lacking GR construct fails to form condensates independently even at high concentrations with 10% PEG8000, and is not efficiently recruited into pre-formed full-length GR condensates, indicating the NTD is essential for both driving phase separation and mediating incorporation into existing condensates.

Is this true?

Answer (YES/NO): YES